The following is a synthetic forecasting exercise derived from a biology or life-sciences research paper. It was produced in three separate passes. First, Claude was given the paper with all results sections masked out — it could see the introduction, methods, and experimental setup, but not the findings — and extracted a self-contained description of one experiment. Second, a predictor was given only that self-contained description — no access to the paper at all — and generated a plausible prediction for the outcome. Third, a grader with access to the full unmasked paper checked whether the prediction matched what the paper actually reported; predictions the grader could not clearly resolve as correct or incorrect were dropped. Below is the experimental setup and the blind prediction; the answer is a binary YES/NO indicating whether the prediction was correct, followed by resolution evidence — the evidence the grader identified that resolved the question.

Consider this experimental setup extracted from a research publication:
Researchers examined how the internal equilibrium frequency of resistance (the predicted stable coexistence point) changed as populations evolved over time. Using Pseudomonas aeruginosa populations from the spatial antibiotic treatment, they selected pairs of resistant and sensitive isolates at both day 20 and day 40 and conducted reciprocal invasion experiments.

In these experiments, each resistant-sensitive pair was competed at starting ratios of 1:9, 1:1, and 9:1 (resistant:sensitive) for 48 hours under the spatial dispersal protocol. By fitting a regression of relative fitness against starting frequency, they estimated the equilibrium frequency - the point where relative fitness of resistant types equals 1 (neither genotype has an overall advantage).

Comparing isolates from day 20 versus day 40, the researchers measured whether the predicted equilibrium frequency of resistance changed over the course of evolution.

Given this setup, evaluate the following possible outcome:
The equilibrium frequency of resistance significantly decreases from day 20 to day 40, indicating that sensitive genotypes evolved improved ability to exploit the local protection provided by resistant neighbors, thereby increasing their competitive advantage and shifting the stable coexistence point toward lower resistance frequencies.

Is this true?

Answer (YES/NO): NO